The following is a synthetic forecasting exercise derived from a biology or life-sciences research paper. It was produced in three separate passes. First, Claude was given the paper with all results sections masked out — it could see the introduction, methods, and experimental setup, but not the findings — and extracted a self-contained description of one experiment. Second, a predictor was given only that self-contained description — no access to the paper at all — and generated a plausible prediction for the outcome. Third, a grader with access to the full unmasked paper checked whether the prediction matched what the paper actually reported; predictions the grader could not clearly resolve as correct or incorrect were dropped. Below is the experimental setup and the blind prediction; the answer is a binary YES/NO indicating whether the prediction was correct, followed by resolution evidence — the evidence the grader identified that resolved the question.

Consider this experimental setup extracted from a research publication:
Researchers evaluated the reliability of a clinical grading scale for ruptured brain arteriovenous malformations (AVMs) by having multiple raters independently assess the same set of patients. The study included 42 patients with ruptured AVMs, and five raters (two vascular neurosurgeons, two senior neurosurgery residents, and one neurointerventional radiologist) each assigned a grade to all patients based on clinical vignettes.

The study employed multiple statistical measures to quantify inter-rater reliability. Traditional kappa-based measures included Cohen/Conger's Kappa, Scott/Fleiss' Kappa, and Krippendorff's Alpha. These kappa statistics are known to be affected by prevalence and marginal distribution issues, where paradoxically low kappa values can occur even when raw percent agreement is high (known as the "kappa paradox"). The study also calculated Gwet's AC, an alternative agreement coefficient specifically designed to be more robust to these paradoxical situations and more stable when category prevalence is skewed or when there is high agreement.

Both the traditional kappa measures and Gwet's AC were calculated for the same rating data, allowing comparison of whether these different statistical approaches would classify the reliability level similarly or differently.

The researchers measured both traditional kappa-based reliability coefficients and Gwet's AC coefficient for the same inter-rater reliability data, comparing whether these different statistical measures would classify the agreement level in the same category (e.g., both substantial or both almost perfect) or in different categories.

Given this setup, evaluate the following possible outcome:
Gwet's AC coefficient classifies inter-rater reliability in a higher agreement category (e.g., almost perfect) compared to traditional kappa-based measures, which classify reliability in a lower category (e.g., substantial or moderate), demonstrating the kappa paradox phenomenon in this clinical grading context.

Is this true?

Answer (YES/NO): YES